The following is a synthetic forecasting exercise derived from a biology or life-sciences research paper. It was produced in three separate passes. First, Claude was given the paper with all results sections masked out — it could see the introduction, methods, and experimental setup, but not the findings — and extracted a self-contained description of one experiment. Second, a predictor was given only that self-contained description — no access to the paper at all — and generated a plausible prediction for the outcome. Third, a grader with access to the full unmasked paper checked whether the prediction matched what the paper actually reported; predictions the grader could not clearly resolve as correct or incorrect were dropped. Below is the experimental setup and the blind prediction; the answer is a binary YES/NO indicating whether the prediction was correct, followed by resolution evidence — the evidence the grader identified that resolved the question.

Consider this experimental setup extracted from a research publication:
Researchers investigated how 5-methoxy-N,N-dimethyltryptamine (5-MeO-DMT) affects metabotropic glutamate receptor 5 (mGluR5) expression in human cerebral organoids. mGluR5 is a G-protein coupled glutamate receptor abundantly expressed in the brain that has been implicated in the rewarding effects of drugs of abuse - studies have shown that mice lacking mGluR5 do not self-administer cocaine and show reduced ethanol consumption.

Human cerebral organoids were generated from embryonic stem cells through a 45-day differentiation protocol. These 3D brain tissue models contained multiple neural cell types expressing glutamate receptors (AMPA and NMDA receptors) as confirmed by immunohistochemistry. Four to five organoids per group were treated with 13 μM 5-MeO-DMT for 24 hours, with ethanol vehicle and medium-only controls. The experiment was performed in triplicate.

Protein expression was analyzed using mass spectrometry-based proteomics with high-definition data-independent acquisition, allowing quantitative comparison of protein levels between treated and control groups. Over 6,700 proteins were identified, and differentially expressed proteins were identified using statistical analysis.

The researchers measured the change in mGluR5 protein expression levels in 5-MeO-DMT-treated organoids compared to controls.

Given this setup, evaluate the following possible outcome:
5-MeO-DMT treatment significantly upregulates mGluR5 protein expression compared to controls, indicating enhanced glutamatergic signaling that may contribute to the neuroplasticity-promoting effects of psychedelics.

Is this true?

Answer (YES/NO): NO